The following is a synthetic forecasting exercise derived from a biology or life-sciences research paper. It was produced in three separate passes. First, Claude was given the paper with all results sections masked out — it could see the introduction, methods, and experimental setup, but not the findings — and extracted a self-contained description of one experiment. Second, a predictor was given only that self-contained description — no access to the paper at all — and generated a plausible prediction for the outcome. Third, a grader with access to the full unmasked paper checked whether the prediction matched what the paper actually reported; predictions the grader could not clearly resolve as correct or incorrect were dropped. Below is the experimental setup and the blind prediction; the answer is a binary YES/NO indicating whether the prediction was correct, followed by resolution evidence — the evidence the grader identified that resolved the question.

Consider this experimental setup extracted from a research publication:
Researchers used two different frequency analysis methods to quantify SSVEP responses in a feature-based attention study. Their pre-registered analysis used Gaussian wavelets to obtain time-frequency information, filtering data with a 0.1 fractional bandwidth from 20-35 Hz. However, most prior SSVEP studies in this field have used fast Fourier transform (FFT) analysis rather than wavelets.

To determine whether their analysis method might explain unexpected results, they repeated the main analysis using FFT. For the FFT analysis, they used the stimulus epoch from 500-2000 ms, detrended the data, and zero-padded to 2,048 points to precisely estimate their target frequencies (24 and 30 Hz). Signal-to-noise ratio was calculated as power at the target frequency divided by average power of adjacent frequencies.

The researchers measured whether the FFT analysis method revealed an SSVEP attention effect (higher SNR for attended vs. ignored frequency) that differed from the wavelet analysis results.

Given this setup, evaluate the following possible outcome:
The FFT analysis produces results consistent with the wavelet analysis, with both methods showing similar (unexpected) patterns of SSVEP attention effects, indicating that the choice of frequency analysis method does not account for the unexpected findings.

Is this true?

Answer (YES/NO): YES